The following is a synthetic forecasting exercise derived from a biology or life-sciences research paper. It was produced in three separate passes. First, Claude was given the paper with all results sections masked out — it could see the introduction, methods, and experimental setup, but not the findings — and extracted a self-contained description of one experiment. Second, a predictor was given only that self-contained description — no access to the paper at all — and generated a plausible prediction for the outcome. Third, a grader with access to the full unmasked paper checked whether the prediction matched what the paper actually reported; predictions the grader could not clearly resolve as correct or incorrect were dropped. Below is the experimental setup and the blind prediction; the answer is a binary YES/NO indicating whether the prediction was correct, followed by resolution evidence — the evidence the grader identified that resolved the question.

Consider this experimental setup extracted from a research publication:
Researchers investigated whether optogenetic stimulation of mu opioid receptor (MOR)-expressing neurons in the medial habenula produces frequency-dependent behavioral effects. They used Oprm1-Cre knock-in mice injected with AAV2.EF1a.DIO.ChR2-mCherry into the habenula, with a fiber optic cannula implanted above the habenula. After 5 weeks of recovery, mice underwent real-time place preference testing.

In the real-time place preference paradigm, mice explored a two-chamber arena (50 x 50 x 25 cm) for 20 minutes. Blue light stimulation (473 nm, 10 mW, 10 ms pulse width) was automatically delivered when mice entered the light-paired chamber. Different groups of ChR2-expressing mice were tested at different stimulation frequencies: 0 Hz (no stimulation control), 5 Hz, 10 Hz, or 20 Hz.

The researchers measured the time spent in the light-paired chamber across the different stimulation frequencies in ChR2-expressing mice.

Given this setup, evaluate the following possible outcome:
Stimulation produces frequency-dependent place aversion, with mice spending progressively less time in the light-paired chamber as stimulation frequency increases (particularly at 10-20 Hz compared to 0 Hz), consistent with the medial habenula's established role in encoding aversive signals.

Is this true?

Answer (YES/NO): NO